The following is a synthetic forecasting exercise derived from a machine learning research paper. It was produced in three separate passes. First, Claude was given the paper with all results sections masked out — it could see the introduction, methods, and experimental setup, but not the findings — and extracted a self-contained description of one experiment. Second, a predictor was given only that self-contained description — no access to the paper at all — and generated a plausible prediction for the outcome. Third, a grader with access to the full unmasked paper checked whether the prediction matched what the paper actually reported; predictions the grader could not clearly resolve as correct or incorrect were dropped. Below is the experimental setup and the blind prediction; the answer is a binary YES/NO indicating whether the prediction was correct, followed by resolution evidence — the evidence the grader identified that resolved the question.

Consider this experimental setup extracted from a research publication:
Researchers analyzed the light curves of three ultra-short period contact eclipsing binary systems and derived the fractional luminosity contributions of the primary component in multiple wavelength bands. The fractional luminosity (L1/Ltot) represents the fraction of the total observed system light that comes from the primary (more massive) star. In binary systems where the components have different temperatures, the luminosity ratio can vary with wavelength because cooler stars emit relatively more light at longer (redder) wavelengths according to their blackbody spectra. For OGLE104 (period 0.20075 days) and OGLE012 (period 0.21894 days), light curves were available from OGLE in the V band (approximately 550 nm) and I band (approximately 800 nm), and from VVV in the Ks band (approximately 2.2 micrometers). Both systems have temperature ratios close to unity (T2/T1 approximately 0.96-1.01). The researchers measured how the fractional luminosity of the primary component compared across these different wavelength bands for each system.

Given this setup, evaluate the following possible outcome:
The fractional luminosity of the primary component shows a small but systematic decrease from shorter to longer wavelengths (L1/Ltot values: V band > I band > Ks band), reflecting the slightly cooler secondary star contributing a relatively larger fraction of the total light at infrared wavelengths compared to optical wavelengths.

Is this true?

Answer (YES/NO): NO